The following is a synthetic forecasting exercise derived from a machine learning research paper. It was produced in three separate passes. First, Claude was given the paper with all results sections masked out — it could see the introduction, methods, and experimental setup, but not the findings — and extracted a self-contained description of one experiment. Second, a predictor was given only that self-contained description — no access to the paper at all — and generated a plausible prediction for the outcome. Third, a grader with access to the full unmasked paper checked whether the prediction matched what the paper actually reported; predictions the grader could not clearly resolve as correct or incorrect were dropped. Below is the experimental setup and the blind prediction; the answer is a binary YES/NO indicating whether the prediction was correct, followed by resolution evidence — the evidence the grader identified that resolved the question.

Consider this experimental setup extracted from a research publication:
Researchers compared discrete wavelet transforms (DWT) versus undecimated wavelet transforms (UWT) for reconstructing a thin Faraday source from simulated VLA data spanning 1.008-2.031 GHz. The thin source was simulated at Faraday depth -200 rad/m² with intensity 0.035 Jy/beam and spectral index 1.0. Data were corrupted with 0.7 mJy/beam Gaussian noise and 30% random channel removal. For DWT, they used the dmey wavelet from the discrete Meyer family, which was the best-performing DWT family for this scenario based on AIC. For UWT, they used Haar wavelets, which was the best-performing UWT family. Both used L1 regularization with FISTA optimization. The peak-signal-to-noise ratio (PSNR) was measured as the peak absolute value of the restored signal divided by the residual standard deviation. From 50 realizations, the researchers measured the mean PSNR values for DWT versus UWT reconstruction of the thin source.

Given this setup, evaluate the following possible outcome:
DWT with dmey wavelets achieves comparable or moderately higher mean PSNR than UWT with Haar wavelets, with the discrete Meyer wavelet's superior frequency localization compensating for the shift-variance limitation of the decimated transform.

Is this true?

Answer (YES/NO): NO